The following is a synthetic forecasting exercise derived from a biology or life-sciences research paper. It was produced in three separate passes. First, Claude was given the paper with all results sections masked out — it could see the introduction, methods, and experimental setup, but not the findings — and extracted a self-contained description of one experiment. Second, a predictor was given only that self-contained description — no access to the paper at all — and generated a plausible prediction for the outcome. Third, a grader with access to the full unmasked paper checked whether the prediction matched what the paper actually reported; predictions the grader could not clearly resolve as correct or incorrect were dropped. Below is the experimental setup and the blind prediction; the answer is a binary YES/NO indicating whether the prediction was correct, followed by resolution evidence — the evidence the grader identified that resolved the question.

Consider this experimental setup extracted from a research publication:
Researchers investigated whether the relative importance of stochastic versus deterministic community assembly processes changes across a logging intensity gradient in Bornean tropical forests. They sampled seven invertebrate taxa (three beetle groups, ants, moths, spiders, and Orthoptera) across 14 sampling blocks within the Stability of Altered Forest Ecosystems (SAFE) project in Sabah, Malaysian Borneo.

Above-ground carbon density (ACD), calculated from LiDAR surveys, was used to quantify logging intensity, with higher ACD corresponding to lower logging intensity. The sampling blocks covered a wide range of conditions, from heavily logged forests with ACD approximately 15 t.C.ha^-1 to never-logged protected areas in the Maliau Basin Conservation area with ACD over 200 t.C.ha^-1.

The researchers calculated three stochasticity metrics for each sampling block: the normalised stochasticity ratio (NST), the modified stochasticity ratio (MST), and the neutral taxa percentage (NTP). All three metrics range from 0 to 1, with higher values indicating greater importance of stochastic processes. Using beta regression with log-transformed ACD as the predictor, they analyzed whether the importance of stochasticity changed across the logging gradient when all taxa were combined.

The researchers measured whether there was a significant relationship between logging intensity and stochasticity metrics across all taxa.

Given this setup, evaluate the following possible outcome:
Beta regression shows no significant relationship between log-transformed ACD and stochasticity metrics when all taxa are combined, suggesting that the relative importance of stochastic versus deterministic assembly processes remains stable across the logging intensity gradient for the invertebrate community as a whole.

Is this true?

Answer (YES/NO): YES